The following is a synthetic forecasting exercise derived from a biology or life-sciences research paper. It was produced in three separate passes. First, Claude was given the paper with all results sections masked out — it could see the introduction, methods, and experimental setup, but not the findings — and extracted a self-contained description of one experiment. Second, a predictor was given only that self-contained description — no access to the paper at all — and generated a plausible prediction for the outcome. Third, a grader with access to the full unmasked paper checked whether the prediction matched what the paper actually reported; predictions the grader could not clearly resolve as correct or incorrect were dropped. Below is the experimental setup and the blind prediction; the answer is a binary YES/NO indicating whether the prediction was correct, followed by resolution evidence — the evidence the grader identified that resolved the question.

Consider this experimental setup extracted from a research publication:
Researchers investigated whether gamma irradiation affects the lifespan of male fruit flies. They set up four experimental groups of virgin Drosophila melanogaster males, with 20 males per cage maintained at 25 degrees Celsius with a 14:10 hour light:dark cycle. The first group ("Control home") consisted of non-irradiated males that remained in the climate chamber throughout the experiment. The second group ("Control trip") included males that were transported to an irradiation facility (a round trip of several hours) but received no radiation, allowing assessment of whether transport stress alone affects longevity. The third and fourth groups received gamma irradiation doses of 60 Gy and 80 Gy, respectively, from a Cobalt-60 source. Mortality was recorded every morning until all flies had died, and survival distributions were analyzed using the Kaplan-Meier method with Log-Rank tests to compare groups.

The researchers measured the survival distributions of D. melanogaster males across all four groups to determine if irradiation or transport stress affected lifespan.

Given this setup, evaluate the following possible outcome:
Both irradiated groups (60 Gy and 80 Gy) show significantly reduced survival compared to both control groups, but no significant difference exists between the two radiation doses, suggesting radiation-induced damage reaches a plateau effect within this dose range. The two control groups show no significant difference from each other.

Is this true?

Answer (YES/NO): NO